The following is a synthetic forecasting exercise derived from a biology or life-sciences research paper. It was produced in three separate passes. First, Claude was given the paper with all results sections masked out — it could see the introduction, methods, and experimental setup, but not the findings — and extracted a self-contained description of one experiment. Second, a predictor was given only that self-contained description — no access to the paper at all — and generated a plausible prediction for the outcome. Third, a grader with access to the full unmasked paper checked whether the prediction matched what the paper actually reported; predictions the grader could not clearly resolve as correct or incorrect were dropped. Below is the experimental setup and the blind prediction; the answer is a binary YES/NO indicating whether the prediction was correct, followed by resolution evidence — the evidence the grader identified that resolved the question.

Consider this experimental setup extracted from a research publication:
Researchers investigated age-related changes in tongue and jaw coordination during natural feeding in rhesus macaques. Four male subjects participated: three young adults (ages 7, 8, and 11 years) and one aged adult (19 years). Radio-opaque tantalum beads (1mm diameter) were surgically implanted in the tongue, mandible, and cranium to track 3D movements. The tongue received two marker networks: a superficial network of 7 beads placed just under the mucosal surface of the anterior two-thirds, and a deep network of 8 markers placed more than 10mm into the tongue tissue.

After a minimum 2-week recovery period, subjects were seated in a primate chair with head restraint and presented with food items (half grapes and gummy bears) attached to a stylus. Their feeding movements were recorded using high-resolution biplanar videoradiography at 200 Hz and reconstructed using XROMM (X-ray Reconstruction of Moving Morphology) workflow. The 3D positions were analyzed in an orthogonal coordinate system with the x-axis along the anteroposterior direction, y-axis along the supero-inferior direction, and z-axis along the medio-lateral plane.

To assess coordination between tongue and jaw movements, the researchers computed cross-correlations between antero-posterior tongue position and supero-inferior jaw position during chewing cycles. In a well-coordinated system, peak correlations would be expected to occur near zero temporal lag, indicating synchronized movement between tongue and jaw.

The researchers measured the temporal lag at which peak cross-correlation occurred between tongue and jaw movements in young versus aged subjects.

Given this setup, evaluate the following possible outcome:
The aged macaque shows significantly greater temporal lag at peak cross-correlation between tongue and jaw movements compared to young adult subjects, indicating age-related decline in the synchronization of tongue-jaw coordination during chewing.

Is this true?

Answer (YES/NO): YES